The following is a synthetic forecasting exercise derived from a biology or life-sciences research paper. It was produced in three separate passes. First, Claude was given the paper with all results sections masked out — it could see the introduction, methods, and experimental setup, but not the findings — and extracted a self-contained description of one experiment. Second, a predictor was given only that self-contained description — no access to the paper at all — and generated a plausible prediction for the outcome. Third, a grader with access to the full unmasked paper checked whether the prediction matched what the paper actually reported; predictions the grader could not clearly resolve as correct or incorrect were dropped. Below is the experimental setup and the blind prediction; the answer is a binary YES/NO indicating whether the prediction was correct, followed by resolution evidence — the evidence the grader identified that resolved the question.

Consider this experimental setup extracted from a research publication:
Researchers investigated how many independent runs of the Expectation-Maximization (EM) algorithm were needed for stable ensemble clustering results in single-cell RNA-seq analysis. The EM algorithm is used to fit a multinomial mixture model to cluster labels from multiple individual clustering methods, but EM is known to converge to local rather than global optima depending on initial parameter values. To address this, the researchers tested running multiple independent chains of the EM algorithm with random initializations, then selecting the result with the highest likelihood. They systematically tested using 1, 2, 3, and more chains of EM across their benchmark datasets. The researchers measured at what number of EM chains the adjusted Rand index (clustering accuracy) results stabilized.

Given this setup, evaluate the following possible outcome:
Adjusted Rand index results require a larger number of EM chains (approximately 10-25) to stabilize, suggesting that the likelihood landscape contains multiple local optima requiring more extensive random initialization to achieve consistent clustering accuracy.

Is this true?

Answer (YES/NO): NO